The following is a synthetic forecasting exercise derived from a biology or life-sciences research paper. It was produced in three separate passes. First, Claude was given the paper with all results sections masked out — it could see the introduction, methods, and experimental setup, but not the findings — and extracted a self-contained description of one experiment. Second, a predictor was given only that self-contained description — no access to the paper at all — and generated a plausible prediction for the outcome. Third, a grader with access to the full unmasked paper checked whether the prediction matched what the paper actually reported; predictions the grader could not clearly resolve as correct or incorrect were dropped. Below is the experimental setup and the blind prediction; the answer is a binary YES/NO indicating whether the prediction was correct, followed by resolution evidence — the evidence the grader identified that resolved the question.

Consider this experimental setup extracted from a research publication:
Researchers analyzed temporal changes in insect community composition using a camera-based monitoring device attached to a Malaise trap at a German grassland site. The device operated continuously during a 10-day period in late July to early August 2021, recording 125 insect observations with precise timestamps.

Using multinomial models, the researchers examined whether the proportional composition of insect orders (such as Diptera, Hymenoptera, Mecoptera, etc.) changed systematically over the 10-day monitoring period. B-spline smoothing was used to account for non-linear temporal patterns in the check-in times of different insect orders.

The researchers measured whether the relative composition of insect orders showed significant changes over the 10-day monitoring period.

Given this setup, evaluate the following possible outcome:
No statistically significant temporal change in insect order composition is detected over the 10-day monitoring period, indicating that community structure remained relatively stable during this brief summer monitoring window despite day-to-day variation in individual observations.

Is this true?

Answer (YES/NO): NO